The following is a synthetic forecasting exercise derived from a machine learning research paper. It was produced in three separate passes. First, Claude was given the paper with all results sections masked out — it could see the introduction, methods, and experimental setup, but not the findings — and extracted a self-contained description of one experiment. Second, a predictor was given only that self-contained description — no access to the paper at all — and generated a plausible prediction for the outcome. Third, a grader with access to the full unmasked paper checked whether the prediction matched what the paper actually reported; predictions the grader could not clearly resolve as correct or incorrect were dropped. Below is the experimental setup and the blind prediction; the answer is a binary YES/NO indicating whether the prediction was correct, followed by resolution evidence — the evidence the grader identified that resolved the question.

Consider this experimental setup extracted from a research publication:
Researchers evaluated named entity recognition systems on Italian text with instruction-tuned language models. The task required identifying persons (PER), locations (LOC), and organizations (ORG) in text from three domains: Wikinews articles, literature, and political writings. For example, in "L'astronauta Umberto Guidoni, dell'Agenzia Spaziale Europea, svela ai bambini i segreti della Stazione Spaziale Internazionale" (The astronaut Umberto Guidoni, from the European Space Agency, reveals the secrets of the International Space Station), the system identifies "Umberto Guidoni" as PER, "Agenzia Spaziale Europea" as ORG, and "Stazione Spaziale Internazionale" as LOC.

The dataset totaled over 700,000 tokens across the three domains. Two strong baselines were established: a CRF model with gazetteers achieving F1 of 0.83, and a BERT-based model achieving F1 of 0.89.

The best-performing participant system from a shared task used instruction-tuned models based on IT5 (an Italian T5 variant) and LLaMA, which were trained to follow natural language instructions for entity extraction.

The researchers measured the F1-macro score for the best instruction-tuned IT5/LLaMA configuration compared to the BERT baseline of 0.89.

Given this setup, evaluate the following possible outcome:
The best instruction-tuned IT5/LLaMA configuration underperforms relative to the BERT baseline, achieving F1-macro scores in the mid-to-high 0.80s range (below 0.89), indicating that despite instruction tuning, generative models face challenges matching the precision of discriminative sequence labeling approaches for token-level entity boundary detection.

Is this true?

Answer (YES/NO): YES